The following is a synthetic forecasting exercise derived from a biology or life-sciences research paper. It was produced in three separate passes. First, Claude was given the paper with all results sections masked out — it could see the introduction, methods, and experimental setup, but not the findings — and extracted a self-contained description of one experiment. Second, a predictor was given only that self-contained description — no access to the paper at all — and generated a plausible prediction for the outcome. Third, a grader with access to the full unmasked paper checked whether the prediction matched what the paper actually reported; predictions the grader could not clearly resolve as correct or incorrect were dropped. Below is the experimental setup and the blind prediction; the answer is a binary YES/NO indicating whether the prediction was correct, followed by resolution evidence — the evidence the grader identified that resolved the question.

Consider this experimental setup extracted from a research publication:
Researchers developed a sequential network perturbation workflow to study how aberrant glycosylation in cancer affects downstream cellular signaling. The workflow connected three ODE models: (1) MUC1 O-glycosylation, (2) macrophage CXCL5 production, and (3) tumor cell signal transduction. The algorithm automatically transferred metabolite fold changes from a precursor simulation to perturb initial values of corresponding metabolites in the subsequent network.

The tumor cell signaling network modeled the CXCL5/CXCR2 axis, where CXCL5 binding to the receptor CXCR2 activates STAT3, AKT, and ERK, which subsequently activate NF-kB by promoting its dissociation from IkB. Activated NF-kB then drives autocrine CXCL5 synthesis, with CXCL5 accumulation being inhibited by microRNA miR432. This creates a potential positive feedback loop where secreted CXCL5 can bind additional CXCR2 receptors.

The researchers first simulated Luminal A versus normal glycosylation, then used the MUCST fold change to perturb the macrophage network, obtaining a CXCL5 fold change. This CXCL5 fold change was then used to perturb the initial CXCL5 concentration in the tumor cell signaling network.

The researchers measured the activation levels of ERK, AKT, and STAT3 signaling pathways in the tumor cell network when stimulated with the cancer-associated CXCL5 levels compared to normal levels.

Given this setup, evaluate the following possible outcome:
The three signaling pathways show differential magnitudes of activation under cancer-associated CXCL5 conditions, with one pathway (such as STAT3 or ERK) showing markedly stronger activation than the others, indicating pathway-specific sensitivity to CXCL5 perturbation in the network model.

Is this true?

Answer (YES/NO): NO